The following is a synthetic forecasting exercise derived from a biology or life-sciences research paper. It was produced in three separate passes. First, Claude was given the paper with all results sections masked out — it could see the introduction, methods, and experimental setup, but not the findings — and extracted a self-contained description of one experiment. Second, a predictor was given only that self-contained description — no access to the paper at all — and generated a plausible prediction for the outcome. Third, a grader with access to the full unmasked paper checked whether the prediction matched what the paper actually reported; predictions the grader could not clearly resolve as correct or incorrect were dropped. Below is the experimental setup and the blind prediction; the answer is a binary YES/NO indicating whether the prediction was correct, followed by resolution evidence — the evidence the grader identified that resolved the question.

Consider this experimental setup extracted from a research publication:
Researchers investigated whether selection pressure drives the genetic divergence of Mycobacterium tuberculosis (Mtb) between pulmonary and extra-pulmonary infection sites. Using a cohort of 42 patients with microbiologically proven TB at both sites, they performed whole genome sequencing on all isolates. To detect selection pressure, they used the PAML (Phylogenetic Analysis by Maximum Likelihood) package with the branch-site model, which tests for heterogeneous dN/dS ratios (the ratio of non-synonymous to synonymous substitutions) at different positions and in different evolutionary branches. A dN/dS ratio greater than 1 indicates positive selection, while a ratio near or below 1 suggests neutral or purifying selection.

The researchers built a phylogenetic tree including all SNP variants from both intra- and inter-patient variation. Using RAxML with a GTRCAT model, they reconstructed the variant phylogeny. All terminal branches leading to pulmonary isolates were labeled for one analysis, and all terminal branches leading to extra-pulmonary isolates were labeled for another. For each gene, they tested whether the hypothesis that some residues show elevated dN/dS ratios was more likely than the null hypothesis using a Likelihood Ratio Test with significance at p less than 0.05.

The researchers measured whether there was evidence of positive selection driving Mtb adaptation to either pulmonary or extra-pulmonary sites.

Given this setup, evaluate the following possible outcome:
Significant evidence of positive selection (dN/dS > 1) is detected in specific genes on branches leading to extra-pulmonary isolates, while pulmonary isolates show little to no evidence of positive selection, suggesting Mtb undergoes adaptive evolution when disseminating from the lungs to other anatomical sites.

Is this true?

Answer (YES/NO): NO